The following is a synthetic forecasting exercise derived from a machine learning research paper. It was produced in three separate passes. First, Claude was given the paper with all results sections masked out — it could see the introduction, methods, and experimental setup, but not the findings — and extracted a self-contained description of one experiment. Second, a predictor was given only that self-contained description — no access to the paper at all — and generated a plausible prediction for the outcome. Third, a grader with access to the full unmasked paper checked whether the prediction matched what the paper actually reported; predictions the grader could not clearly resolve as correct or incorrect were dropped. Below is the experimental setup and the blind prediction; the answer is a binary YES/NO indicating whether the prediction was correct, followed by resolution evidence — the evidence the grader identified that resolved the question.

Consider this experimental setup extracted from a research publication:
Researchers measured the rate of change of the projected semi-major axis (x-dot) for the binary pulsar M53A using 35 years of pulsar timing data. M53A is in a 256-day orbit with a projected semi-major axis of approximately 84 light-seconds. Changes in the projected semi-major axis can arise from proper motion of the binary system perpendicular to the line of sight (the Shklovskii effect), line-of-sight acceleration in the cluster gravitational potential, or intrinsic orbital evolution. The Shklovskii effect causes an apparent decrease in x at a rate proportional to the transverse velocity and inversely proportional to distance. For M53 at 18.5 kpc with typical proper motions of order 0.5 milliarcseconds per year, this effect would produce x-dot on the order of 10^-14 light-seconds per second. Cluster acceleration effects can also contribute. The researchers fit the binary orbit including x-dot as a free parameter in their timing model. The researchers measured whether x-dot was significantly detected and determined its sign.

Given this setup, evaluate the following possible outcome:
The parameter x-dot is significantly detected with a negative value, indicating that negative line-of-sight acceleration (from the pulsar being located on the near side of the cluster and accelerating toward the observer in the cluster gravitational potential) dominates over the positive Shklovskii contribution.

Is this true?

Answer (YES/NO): NO